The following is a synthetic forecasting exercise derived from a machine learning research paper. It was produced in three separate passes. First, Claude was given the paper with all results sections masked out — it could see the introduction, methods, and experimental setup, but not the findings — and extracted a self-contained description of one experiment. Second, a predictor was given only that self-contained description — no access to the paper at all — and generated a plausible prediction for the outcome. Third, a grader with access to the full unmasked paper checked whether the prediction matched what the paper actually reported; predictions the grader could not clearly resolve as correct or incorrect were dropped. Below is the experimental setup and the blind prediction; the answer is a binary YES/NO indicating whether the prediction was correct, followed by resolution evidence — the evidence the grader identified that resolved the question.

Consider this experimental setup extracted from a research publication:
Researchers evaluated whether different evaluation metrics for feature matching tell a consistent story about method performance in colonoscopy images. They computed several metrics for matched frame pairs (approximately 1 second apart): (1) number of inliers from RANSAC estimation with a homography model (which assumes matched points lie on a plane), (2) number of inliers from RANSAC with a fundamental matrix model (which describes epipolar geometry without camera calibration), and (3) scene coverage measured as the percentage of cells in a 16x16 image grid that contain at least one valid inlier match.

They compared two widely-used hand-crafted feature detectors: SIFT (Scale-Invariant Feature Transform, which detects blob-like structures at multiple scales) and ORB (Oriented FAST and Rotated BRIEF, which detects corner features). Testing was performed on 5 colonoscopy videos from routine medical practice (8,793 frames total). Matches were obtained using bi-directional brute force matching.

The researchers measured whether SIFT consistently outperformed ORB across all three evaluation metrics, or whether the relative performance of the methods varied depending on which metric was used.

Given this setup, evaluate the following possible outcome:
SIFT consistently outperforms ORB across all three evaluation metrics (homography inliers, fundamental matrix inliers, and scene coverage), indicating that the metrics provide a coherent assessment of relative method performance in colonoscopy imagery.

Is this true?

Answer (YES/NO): NO